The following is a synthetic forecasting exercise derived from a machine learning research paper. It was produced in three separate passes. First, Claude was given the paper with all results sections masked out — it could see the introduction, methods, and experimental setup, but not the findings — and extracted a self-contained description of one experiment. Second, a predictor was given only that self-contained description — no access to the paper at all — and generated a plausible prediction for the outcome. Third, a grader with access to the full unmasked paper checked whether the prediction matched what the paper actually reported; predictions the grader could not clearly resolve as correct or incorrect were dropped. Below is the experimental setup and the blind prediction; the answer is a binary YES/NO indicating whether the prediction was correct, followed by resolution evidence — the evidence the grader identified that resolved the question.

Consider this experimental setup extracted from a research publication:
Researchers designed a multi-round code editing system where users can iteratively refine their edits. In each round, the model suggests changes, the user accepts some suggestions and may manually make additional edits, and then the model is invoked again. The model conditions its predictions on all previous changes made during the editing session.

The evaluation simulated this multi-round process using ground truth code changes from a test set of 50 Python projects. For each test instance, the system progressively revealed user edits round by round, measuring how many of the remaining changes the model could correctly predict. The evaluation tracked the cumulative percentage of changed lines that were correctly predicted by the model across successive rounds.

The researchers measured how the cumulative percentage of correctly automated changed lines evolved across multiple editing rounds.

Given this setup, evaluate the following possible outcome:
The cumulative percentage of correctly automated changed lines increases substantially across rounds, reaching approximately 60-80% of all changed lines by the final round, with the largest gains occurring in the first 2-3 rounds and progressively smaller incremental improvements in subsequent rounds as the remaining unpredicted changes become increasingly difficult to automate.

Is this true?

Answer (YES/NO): NO